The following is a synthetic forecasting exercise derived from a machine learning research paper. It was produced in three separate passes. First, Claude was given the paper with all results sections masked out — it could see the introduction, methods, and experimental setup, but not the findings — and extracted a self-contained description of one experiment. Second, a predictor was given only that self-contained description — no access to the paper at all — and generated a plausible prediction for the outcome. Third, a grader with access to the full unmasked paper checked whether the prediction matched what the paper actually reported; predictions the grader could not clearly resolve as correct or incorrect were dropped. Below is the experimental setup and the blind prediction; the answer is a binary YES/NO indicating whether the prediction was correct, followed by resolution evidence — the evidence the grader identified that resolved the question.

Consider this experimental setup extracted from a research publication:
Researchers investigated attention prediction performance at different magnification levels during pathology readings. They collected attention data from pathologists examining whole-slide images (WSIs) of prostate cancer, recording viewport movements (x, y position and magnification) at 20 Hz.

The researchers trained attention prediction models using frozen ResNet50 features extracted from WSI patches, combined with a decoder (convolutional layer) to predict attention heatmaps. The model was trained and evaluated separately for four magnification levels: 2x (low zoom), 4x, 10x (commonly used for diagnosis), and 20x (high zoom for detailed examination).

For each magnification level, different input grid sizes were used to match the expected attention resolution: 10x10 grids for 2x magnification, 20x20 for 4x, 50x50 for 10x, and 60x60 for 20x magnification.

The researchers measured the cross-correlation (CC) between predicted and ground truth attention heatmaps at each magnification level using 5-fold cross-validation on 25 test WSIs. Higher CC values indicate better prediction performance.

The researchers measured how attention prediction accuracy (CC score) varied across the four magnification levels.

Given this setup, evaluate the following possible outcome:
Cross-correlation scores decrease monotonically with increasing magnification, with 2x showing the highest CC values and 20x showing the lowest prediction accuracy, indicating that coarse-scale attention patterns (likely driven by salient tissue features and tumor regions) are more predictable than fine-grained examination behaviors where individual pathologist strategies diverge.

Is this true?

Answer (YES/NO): NO